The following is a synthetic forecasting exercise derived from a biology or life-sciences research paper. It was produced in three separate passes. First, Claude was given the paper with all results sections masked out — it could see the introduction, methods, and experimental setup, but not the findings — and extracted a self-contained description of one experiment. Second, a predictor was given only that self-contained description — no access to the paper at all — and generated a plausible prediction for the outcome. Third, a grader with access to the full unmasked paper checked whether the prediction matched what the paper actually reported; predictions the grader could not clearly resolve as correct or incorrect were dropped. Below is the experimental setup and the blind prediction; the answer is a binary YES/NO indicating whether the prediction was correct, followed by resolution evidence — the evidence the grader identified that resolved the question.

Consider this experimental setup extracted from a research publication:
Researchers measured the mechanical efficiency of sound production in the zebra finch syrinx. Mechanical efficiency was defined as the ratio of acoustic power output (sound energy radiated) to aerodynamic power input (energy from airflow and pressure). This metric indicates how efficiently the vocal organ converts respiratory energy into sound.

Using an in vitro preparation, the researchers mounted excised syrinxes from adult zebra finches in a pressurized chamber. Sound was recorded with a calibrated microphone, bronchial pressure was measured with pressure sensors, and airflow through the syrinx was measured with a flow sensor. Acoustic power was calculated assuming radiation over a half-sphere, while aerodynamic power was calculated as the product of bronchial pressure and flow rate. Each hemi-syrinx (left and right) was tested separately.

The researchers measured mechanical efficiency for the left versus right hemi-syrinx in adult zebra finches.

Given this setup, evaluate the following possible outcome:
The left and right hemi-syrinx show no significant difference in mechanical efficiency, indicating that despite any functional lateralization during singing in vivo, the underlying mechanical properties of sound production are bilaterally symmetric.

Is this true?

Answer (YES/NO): NO